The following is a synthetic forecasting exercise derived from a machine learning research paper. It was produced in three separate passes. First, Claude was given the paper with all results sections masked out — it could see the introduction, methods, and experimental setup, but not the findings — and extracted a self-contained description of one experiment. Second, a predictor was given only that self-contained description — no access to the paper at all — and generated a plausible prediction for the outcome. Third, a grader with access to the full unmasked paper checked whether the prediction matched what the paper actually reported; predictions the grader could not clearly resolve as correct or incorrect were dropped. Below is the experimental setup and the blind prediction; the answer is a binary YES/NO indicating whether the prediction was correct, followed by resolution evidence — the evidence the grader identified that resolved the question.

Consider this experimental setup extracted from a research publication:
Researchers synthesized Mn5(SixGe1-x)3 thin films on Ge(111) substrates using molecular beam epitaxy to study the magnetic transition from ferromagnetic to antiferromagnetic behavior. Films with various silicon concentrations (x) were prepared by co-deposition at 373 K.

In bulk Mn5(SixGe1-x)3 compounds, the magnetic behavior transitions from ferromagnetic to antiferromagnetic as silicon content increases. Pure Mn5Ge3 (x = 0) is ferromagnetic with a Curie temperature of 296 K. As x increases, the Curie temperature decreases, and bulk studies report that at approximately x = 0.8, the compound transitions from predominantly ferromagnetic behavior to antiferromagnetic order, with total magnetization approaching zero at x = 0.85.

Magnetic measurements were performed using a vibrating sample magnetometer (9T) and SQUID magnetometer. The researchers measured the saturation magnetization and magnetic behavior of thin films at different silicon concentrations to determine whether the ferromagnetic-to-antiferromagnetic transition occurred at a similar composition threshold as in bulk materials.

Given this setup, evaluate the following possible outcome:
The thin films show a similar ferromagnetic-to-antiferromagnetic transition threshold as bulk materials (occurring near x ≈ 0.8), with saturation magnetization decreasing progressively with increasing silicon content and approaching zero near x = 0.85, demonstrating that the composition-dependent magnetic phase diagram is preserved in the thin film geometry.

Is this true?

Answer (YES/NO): NO